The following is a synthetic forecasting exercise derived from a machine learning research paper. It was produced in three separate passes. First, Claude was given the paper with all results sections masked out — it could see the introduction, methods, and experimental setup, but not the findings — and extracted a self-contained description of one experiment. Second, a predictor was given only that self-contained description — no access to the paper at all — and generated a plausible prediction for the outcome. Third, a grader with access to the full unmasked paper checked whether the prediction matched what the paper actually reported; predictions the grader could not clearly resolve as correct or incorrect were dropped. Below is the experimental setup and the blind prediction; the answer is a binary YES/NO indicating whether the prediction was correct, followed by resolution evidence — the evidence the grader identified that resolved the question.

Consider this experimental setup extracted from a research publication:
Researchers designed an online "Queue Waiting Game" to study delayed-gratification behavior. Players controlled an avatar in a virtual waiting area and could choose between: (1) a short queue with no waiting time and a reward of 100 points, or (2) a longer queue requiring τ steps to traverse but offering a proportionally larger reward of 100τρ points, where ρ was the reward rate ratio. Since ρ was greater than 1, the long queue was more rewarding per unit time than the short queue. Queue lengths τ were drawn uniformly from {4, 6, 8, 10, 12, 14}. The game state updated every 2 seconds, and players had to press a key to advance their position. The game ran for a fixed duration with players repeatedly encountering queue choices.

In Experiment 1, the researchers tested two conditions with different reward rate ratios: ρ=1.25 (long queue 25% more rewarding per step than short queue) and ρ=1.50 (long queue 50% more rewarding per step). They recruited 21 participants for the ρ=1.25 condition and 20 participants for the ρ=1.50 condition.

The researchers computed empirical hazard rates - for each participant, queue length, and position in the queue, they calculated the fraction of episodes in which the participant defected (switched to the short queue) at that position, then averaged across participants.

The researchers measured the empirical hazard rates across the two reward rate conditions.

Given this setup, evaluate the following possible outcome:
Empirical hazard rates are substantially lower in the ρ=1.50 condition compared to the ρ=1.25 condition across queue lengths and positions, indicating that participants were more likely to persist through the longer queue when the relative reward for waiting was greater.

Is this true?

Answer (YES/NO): YES